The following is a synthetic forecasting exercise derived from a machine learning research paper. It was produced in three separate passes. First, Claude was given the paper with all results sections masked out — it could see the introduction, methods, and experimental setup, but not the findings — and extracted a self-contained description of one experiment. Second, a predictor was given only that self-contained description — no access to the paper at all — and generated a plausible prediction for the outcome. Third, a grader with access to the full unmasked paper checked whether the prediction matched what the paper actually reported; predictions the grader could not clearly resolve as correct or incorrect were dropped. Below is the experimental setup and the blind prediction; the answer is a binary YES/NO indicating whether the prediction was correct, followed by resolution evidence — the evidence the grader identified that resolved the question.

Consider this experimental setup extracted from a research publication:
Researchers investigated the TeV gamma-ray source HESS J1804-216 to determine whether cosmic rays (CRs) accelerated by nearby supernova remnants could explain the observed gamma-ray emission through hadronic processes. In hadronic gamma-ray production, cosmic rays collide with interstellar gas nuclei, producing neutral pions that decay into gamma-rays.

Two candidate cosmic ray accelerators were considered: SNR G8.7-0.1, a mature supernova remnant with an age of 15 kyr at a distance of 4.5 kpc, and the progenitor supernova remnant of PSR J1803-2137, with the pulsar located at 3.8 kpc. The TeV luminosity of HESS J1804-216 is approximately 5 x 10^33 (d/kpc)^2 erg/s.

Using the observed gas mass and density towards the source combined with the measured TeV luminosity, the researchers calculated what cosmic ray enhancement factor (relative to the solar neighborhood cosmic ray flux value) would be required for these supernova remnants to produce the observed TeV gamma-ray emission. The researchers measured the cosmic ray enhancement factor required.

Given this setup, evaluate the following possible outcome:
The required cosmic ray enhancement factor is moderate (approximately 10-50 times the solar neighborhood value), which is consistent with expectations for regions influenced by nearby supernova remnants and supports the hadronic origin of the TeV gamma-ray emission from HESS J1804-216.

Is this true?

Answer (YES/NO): YES